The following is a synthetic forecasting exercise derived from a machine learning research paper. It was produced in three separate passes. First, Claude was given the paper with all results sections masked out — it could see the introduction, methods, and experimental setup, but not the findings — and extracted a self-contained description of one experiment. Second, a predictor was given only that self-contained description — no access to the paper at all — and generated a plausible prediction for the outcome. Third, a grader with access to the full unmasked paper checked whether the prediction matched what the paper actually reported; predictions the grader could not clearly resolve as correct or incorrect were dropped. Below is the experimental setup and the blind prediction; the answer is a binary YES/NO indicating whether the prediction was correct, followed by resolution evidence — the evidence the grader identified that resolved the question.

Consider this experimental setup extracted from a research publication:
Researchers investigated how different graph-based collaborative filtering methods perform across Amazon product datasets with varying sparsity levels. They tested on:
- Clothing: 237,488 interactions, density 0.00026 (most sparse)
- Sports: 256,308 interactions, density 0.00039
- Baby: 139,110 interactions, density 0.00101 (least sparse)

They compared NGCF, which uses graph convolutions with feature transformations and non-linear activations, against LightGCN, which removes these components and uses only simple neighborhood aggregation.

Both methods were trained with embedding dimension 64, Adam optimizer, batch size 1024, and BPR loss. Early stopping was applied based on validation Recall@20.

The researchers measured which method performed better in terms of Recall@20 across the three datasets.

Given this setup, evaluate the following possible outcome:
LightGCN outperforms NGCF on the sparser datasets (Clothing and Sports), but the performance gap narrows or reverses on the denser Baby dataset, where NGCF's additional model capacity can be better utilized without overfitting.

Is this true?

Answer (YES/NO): NO